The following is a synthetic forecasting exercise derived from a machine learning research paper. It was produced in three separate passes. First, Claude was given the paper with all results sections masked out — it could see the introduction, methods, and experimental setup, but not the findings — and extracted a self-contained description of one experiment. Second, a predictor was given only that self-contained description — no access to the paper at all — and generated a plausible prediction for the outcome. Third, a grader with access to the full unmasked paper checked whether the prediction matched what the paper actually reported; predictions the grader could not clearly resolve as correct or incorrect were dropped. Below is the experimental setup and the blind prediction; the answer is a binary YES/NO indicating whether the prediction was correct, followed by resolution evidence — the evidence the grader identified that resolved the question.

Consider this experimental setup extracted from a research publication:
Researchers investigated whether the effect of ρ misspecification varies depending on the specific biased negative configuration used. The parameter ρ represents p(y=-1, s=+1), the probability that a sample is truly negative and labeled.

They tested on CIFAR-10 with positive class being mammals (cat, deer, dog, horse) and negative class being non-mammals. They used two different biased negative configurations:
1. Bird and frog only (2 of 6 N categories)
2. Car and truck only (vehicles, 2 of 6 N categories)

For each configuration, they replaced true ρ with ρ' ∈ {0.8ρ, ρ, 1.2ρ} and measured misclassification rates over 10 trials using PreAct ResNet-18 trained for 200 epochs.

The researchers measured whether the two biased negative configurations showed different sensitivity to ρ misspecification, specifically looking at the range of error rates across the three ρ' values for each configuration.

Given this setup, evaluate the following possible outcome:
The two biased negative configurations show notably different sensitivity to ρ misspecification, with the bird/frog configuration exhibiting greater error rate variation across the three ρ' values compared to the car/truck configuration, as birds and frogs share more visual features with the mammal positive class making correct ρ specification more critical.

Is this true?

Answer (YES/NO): NO